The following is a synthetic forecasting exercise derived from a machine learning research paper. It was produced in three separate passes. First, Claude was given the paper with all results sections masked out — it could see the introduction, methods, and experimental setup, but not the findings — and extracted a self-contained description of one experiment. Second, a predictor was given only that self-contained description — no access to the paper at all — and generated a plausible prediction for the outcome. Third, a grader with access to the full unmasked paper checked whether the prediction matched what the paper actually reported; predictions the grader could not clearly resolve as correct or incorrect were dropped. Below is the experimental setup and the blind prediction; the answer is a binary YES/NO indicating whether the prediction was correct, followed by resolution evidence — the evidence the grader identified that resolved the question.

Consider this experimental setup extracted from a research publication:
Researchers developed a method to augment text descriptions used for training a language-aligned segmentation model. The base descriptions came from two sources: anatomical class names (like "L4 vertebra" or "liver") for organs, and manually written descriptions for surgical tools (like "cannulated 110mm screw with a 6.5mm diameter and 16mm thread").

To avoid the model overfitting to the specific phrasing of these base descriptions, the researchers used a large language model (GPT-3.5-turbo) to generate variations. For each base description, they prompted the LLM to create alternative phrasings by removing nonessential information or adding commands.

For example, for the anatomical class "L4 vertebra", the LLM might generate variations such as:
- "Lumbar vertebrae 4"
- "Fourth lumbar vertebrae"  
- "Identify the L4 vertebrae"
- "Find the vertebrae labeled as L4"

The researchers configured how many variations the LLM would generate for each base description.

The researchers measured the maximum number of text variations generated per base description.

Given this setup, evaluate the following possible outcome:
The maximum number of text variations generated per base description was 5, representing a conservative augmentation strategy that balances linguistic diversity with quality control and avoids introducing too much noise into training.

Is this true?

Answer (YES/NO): NO